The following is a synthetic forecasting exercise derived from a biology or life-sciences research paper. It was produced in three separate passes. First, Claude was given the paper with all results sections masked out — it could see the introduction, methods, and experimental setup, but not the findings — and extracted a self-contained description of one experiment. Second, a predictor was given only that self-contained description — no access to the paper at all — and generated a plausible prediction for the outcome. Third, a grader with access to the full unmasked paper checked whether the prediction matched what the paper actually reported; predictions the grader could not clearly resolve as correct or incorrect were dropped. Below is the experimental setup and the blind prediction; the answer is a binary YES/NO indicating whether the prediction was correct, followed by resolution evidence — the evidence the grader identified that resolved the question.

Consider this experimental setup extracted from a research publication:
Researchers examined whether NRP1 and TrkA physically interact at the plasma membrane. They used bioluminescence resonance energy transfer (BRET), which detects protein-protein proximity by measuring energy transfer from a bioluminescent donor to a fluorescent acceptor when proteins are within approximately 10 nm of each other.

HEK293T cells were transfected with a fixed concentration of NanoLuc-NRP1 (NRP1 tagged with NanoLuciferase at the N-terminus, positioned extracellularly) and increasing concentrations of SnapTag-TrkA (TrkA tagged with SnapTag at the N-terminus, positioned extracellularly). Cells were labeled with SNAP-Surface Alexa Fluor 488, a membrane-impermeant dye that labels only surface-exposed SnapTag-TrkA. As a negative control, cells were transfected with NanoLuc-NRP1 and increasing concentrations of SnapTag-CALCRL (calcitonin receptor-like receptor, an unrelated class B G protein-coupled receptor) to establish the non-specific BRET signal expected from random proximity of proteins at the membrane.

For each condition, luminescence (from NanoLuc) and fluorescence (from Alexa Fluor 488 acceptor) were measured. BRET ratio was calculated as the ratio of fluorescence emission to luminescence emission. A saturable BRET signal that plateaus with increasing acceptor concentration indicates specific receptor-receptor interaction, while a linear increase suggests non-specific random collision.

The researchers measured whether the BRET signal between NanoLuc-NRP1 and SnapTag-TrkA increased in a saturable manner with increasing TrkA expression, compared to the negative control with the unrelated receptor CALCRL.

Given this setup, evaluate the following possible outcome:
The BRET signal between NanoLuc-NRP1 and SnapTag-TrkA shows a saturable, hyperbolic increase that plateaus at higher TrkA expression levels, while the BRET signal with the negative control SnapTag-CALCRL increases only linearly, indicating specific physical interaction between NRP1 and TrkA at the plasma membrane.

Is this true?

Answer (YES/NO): YES